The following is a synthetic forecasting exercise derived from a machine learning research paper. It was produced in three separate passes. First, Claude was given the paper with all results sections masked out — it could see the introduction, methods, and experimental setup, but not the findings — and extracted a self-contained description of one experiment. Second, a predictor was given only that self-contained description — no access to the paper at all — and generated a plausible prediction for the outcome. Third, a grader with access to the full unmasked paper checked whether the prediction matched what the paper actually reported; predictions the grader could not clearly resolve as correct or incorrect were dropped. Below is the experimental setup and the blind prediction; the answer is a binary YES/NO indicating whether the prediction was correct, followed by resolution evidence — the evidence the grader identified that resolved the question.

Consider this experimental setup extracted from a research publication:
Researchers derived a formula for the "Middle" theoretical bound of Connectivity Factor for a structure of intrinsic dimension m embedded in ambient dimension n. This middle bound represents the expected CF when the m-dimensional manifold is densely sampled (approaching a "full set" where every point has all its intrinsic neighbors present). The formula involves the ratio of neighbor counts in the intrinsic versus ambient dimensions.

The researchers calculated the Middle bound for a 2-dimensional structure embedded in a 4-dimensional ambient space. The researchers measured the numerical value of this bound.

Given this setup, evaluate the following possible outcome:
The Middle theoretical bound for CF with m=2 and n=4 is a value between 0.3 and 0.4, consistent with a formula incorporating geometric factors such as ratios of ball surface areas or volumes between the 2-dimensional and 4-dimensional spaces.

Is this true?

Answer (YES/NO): NO